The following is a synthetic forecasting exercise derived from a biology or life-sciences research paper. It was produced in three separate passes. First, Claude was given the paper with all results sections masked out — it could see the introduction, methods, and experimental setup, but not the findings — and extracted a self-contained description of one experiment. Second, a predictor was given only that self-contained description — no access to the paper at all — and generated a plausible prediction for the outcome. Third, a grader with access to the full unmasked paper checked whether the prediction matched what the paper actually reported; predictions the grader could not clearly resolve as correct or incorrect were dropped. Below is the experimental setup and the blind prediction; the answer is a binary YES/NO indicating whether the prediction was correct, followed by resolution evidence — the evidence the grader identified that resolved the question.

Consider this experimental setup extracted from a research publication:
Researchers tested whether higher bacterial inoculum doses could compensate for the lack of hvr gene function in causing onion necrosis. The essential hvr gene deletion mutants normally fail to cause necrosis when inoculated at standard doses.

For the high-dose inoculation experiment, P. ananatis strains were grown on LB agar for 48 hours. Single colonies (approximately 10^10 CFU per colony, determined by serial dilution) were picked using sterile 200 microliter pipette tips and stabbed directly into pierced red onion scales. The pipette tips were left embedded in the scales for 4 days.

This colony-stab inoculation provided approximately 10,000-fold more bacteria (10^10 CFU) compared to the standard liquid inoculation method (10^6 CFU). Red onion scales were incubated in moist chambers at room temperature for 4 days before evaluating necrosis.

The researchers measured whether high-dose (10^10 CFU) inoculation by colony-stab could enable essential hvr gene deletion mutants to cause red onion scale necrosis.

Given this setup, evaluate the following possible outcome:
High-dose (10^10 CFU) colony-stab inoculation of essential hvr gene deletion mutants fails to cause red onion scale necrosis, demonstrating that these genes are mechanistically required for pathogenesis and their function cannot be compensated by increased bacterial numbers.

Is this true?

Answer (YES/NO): YES